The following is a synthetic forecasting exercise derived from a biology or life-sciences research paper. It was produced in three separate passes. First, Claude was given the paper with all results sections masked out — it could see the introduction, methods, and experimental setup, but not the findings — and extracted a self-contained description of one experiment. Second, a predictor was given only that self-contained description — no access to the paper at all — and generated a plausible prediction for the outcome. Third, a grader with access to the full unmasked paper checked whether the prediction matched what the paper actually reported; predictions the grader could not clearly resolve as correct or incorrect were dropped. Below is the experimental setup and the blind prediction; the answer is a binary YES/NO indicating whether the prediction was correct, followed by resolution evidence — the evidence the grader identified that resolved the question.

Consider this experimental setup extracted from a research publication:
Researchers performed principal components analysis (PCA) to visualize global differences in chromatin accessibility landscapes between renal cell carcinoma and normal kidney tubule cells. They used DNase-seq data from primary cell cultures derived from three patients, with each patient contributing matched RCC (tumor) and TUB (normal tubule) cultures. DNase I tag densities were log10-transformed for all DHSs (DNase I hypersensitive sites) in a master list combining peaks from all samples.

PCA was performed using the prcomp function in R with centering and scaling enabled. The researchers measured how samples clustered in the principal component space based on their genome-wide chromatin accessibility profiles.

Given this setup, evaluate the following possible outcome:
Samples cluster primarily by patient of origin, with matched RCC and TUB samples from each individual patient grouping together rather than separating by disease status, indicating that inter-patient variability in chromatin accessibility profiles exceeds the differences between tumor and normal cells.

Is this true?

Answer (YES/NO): NO